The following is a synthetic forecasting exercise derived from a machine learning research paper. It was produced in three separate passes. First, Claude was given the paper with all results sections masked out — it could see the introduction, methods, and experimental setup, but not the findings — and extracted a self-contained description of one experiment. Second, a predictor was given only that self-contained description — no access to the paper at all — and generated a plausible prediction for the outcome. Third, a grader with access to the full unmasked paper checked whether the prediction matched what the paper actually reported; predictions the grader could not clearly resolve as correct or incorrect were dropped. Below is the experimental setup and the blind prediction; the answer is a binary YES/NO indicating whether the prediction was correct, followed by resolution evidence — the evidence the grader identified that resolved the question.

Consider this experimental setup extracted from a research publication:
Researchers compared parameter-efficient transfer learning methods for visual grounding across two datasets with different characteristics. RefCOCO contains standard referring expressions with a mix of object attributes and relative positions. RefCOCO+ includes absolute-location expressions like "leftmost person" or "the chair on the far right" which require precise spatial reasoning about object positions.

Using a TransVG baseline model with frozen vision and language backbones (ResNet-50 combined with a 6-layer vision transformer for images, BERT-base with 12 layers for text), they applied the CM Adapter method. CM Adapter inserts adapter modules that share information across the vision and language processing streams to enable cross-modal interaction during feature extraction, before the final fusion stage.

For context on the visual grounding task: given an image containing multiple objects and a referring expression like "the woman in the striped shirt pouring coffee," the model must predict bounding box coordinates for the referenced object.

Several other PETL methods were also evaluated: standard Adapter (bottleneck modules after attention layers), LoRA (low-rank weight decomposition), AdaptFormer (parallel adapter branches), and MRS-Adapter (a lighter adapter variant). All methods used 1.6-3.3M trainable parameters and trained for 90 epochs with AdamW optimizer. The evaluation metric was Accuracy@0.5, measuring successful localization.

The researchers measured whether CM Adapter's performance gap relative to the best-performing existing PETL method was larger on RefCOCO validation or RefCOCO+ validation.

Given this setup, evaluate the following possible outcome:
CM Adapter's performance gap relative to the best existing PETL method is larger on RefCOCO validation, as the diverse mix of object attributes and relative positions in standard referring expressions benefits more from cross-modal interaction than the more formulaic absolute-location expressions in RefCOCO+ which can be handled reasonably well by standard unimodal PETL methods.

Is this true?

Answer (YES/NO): YES